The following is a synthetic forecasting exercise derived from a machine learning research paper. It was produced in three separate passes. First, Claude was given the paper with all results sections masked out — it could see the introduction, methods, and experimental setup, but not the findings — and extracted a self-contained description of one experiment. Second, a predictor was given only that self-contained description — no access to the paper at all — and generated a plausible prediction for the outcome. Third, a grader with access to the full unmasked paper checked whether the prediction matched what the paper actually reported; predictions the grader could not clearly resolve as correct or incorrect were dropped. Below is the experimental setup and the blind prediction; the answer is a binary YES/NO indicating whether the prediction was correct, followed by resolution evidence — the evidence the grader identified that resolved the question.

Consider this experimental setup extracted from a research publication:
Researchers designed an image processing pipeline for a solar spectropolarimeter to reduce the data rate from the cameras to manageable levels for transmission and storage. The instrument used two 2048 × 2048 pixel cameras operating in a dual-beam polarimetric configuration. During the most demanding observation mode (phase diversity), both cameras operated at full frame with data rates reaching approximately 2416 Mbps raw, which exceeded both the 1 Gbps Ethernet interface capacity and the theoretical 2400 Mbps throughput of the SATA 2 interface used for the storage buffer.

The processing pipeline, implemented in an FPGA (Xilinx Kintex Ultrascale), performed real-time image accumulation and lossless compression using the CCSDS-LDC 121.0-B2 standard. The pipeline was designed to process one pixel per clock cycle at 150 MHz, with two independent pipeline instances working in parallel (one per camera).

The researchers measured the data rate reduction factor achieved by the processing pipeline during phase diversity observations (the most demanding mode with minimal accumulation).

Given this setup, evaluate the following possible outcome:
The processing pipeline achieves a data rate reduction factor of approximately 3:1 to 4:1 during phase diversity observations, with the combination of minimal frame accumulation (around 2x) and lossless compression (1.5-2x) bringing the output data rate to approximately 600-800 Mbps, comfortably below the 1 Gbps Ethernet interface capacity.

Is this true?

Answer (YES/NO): NO